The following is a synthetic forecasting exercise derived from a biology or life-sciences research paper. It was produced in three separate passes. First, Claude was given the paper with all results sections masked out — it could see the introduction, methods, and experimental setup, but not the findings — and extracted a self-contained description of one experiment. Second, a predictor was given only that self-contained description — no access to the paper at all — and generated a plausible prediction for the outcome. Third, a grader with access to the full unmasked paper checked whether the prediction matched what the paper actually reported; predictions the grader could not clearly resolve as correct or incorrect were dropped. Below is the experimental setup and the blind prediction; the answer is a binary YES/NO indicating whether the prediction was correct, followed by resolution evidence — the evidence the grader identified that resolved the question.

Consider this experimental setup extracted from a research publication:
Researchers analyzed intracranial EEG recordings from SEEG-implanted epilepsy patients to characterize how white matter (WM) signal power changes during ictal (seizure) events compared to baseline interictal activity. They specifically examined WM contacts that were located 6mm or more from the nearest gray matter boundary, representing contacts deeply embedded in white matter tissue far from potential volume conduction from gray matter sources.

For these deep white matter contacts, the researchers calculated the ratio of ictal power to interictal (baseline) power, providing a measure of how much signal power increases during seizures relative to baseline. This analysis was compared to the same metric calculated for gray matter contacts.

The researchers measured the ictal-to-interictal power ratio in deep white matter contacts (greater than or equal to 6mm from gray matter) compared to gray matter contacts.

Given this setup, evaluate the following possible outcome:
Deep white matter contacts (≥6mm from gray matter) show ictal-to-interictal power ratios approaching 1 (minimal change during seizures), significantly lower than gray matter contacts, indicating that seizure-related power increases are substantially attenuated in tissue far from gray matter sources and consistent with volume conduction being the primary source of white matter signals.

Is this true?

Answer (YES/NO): NO